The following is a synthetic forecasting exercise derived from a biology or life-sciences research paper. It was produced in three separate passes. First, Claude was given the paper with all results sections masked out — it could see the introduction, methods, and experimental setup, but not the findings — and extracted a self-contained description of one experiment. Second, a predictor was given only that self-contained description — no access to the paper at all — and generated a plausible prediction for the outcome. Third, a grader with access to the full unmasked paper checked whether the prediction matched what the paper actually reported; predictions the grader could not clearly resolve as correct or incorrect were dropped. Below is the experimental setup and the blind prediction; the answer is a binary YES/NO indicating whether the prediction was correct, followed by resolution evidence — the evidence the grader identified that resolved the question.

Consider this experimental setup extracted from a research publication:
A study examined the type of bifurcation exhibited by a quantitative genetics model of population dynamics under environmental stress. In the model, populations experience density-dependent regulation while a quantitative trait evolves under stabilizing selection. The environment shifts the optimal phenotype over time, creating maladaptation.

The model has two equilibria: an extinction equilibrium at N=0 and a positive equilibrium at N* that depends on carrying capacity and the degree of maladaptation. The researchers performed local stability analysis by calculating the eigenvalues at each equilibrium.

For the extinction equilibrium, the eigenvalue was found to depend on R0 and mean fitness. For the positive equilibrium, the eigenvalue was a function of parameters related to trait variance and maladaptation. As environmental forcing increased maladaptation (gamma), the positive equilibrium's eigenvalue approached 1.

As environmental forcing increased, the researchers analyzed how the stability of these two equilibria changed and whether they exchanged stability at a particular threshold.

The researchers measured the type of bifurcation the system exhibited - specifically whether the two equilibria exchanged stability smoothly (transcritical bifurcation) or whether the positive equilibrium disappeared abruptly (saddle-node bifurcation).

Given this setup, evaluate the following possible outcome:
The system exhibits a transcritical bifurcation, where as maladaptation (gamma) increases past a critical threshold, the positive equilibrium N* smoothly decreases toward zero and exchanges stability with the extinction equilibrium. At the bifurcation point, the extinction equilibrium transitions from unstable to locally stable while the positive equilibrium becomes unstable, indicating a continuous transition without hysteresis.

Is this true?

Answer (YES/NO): YES